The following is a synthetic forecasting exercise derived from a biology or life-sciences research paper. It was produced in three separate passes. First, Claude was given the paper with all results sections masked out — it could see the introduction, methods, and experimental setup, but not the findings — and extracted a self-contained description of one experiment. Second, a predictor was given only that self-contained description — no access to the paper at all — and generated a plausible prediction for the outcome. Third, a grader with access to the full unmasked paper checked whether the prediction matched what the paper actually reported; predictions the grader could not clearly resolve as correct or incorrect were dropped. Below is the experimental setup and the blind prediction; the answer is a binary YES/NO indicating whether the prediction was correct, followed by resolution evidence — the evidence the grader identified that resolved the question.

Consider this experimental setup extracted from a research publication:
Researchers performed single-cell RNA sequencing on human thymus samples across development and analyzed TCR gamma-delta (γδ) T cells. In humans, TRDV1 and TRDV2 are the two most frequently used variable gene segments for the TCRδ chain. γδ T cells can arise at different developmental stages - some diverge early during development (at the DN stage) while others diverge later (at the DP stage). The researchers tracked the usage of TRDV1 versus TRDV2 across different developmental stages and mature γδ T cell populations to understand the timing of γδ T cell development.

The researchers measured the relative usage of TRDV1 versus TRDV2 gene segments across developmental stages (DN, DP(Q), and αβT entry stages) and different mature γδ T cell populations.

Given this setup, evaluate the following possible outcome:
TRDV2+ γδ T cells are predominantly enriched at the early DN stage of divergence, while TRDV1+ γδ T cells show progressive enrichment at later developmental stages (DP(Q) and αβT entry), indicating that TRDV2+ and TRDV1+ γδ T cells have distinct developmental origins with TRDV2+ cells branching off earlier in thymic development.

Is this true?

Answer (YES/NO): YES